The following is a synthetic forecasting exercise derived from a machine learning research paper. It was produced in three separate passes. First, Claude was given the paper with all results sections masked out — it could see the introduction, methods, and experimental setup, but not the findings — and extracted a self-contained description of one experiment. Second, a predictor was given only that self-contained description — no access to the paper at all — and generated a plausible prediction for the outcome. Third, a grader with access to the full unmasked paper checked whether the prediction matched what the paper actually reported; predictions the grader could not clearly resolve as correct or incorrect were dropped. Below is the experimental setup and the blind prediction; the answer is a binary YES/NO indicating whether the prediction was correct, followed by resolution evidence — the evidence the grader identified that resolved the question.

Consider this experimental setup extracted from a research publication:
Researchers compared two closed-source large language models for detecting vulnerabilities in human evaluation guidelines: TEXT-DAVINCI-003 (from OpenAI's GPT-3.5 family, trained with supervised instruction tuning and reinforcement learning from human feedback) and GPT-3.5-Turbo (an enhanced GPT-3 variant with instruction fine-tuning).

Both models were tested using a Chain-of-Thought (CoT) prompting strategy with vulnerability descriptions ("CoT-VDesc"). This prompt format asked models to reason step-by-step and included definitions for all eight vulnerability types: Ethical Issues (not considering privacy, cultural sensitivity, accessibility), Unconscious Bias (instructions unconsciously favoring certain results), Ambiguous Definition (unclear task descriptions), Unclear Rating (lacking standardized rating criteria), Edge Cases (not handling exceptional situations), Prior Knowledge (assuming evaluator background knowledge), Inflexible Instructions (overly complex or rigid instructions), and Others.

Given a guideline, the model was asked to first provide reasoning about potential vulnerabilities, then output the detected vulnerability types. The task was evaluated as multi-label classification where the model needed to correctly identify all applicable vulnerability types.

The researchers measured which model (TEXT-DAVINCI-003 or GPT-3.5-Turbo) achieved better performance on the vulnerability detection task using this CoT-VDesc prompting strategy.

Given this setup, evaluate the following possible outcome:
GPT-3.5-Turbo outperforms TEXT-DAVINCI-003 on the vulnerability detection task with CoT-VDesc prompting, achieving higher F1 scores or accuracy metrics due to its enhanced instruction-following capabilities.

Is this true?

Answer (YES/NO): NO